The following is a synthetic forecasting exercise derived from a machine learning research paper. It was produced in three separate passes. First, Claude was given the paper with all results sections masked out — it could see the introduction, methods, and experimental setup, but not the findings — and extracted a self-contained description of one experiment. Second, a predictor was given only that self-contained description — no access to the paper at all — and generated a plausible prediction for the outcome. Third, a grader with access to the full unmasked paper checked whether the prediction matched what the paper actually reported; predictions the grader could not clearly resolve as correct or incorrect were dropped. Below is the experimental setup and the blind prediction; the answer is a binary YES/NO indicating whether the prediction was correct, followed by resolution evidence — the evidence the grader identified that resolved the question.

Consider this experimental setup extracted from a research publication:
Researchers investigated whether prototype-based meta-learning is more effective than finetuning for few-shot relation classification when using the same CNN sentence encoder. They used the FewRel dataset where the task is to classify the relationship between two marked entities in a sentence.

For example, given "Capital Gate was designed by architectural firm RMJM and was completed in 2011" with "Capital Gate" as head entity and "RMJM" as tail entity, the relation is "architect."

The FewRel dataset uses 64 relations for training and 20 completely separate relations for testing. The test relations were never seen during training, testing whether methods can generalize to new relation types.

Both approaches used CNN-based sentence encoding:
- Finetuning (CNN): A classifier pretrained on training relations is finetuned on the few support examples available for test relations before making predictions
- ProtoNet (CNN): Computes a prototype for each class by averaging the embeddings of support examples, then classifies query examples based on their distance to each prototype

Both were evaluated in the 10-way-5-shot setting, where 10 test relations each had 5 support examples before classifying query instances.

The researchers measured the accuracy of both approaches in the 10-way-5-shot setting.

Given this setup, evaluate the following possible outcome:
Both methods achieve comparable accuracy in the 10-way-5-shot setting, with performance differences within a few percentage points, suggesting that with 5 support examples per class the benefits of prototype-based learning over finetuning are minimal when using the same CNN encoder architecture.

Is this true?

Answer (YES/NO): NO